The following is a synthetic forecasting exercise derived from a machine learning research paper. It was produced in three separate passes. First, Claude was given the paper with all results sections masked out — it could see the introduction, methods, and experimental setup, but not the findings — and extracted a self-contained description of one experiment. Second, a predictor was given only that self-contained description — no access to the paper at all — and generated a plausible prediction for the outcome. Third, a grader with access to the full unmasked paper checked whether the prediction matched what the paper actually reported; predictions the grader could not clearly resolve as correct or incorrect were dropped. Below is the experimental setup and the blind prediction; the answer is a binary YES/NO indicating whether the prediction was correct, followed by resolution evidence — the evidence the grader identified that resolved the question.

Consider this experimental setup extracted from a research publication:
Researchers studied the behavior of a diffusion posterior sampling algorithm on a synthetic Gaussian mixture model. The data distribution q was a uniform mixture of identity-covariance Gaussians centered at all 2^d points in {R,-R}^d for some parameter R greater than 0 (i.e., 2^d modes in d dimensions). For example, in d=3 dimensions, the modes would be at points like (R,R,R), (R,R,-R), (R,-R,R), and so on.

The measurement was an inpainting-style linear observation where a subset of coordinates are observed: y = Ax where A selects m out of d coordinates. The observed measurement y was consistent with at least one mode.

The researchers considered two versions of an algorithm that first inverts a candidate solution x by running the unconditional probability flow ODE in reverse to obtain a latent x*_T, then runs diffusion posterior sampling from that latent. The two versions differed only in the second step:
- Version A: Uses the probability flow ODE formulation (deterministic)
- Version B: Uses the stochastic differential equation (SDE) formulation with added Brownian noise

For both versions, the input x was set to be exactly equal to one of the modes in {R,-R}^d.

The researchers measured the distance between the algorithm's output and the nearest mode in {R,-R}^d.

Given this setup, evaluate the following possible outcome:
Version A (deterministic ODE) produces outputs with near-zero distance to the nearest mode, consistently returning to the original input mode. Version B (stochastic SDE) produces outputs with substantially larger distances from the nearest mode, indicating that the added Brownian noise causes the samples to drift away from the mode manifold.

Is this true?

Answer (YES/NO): YES